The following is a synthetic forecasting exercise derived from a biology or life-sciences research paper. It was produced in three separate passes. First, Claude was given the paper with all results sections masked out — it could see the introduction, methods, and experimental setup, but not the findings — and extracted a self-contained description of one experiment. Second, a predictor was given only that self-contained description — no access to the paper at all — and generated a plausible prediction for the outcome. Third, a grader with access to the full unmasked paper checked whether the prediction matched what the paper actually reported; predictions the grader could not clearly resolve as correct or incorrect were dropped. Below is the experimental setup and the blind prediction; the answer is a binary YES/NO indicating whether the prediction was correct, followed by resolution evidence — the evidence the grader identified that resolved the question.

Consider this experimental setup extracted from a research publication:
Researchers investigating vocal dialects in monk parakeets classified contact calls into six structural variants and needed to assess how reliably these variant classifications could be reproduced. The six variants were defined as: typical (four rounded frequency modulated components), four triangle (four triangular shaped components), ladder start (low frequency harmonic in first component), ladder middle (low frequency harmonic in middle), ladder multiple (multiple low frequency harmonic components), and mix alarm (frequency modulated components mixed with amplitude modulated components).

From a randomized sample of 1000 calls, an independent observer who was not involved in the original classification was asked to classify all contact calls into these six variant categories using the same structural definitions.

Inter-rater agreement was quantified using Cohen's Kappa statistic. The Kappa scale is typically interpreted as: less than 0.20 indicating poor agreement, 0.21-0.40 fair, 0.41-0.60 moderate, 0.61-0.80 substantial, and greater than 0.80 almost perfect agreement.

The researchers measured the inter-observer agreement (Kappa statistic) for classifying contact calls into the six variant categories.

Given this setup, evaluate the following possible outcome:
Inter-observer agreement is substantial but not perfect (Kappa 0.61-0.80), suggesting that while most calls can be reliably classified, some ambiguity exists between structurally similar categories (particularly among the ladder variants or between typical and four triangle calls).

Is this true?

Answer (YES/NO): NO